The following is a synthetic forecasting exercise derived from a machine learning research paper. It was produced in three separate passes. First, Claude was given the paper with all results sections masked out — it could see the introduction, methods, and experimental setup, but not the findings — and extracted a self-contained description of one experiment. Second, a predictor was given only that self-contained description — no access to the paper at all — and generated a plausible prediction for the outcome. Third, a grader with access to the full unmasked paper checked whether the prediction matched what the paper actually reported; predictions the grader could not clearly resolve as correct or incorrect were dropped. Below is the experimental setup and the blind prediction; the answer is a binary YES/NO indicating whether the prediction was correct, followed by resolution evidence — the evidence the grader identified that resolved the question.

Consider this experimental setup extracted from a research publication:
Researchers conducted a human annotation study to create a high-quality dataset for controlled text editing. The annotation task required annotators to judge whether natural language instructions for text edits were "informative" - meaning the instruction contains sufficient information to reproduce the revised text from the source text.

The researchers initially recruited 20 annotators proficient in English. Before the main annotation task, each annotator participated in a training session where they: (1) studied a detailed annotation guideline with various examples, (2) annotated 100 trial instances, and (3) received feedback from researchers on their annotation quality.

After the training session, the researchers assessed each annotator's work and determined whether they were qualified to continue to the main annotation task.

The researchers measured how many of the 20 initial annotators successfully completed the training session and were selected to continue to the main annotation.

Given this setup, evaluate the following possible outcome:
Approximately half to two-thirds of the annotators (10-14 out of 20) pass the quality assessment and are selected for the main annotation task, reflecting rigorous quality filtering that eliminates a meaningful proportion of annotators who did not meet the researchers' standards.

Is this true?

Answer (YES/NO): YES